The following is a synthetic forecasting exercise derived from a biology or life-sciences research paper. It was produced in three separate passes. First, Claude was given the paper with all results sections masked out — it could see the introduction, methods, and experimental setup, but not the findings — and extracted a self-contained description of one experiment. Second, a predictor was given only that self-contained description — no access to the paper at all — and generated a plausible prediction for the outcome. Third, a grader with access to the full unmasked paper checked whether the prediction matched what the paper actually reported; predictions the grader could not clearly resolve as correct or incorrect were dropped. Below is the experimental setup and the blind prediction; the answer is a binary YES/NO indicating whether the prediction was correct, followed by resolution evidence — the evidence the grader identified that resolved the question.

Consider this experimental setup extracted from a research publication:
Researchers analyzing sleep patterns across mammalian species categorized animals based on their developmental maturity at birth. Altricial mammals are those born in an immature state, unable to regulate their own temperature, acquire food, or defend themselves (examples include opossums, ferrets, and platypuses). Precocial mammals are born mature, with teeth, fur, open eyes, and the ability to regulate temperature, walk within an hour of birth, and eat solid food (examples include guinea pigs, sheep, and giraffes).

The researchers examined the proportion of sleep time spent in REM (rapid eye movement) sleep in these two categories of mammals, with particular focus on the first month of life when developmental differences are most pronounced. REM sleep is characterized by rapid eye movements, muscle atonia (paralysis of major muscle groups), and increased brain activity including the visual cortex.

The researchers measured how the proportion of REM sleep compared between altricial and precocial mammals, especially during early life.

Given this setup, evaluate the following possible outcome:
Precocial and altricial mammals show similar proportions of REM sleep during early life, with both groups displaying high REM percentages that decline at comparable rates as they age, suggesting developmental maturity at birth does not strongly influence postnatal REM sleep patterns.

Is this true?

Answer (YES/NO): NO